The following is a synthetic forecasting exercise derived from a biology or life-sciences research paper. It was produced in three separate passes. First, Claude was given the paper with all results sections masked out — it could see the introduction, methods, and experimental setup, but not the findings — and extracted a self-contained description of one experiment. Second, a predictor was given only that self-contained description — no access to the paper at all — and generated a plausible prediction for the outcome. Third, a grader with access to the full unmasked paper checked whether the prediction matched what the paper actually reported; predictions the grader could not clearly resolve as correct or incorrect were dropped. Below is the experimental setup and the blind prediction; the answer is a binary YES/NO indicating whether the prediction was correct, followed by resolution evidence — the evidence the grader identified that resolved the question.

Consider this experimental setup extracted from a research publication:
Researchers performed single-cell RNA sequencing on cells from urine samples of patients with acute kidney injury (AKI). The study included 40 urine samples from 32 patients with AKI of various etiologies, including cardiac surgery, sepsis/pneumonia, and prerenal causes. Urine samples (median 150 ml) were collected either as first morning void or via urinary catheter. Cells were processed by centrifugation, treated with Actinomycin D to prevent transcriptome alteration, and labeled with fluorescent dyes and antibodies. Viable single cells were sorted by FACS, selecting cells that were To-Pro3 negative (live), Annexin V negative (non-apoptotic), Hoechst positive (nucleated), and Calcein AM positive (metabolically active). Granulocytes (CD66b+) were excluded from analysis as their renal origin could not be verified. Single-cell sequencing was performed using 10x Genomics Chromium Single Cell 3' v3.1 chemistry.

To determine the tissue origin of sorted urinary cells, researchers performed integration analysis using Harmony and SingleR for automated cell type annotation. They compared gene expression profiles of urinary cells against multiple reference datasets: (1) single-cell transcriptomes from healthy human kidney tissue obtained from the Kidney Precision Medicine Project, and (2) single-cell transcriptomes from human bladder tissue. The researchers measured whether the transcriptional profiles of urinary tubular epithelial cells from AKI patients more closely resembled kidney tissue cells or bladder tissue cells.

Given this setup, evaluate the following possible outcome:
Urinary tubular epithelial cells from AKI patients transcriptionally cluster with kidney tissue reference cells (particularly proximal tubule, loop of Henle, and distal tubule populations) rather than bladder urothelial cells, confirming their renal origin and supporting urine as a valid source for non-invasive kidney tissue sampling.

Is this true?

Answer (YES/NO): YES